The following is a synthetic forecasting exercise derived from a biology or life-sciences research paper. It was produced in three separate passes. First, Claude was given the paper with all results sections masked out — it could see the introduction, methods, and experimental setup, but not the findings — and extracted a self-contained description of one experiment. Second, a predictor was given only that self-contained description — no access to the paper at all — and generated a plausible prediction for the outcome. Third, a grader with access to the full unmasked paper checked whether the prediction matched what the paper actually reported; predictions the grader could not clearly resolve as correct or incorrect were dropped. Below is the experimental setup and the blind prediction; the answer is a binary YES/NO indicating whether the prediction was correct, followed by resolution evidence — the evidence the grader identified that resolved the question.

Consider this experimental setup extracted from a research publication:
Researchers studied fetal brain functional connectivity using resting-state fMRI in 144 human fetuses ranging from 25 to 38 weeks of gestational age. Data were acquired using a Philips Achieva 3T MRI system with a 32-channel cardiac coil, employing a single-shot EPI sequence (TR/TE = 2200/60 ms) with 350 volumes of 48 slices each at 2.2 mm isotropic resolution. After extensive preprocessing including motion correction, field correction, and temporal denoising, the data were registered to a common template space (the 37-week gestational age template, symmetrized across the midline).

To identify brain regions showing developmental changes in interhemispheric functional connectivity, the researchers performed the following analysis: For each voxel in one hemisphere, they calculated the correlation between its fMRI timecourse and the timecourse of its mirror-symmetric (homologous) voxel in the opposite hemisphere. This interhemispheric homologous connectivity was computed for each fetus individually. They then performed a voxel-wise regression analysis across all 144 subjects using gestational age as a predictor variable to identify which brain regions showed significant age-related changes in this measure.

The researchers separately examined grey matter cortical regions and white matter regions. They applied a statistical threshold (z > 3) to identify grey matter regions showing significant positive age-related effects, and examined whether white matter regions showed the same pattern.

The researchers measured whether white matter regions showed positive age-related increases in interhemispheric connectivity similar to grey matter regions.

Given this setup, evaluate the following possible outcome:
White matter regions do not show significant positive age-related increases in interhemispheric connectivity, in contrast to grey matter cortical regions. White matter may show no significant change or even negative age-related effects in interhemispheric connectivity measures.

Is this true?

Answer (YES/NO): YES